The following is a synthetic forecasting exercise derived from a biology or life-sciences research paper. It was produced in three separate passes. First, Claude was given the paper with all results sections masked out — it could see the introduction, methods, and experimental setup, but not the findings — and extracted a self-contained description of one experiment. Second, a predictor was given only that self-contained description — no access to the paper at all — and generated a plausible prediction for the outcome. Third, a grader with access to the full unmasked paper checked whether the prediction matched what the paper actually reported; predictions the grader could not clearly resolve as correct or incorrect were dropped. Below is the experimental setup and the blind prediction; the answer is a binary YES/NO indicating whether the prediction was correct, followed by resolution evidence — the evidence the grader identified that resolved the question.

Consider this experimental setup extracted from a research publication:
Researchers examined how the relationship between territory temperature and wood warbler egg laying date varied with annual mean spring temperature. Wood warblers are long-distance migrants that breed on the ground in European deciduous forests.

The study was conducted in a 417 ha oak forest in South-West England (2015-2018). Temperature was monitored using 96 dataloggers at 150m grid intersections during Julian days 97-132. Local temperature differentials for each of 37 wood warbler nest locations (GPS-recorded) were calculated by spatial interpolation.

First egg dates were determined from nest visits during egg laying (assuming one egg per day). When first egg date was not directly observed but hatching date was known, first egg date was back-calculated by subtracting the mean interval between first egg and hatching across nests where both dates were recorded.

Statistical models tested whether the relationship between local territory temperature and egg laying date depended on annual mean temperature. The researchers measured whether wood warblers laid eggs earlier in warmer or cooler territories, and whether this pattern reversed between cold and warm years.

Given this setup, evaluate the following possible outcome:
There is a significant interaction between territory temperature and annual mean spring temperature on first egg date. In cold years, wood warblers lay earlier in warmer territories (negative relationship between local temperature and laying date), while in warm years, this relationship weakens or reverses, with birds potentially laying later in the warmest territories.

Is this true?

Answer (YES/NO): YES